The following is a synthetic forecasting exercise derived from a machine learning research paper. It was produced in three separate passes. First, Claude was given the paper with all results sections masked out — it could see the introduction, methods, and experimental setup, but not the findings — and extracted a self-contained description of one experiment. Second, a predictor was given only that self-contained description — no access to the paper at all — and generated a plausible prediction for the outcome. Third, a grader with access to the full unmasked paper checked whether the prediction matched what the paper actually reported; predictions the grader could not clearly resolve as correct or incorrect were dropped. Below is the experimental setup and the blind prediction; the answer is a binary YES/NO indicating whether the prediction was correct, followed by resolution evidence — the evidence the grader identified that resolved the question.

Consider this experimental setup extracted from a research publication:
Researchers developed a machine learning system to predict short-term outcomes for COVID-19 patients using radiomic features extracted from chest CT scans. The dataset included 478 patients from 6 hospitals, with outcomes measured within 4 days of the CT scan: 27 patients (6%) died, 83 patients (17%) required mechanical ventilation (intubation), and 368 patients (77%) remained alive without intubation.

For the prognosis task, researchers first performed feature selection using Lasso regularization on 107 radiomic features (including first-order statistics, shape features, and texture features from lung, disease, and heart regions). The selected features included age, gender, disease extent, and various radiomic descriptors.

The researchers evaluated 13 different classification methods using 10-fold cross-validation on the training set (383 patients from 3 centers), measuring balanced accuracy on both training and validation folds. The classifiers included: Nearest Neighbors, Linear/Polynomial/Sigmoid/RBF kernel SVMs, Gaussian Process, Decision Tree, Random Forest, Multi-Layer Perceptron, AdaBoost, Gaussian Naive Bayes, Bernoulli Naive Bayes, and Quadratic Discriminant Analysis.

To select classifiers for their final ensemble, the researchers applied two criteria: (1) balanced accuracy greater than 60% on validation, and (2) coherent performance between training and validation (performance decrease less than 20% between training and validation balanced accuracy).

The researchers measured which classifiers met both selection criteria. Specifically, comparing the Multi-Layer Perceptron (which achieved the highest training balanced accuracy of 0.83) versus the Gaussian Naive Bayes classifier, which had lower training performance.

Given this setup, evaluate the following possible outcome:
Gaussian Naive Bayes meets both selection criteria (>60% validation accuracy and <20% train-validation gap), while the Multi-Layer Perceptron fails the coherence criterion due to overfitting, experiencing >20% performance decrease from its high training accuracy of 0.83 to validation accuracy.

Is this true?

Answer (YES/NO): YES